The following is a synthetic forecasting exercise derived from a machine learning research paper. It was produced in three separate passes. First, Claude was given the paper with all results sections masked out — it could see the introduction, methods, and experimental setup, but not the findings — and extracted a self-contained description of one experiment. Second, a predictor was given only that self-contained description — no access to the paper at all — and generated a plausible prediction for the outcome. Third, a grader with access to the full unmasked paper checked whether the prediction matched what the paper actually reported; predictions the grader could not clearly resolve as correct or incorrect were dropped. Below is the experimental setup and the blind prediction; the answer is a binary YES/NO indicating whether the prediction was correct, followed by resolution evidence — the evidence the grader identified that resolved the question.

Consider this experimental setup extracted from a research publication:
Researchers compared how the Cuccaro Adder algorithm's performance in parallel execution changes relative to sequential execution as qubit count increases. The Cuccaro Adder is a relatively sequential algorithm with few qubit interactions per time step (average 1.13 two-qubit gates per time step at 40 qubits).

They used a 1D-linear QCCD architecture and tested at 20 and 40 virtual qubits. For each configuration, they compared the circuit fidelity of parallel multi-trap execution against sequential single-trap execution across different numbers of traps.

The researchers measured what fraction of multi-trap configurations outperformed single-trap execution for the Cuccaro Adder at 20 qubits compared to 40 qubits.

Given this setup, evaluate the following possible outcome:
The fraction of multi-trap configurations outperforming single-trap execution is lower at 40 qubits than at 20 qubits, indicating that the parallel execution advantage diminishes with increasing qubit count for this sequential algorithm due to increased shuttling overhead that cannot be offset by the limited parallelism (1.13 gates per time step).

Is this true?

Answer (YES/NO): NO